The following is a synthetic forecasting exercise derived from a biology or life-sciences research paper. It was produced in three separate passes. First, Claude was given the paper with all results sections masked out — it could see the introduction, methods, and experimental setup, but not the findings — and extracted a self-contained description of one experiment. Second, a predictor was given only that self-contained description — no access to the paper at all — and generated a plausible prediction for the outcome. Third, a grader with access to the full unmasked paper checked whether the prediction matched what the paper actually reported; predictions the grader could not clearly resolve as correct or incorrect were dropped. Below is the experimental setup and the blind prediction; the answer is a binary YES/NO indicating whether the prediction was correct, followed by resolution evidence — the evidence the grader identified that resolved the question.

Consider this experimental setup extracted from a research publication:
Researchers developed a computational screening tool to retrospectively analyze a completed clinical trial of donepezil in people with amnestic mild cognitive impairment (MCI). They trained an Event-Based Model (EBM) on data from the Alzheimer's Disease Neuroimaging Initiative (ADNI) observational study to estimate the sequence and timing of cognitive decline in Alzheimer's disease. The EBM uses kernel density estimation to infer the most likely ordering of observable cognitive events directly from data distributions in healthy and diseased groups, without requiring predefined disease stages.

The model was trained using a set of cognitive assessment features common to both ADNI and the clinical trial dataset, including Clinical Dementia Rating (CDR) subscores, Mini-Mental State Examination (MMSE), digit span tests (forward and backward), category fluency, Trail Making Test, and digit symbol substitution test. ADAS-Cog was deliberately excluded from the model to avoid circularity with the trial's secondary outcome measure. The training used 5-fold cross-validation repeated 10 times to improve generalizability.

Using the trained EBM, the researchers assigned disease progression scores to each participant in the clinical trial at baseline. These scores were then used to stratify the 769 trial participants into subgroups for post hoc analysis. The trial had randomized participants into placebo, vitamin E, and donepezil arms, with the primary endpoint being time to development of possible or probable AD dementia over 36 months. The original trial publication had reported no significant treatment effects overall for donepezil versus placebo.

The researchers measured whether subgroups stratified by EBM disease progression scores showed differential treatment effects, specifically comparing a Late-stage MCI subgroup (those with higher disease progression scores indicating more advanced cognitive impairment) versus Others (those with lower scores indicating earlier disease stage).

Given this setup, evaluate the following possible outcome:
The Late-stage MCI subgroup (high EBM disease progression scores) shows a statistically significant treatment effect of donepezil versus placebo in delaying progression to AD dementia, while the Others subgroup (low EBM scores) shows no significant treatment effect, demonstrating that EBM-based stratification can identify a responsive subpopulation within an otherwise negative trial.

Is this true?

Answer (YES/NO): NO